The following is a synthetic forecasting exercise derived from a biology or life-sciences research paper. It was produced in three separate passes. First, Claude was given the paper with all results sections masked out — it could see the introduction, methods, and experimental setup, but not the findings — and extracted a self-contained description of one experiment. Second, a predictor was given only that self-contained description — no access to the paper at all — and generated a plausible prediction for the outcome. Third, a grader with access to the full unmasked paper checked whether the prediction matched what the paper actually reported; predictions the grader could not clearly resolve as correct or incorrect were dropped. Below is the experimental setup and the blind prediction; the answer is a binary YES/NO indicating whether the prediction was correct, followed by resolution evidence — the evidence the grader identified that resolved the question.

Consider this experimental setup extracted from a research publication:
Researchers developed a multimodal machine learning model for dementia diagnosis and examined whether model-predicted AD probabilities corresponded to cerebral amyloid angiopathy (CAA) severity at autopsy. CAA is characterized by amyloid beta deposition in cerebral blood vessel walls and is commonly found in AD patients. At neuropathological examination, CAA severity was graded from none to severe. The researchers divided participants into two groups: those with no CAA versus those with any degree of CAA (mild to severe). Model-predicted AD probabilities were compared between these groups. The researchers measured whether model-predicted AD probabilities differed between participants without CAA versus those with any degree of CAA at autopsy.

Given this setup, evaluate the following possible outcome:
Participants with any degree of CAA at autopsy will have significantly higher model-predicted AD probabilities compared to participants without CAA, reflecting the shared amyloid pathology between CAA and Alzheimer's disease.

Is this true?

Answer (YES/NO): YES